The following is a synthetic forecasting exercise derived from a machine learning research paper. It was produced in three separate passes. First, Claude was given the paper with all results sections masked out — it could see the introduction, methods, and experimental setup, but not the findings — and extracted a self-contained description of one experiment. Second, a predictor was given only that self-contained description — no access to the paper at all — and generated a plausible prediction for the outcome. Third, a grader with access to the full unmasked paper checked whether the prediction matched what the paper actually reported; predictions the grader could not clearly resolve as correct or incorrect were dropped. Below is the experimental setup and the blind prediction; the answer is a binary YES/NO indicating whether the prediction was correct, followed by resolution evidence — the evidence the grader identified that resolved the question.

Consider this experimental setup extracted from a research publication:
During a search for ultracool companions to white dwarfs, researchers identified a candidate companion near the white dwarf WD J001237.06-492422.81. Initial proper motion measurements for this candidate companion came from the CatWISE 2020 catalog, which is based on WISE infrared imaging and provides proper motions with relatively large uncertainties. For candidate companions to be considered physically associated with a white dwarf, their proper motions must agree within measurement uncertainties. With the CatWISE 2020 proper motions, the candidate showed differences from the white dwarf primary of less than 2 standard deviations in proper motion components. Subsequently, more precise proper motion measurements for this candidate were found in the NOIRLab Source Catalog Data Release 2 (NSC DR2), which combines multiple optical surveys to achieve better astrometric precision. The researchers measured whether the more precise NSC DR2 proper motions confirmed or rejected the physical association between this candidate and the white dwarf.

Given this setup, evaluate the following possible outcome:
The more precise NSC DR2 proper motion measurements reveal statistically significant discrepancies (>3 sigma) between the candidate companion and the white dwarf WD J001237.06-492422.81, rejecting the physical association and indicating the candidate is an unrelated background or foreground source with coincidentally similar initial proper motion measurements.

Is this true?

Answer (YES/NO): YES